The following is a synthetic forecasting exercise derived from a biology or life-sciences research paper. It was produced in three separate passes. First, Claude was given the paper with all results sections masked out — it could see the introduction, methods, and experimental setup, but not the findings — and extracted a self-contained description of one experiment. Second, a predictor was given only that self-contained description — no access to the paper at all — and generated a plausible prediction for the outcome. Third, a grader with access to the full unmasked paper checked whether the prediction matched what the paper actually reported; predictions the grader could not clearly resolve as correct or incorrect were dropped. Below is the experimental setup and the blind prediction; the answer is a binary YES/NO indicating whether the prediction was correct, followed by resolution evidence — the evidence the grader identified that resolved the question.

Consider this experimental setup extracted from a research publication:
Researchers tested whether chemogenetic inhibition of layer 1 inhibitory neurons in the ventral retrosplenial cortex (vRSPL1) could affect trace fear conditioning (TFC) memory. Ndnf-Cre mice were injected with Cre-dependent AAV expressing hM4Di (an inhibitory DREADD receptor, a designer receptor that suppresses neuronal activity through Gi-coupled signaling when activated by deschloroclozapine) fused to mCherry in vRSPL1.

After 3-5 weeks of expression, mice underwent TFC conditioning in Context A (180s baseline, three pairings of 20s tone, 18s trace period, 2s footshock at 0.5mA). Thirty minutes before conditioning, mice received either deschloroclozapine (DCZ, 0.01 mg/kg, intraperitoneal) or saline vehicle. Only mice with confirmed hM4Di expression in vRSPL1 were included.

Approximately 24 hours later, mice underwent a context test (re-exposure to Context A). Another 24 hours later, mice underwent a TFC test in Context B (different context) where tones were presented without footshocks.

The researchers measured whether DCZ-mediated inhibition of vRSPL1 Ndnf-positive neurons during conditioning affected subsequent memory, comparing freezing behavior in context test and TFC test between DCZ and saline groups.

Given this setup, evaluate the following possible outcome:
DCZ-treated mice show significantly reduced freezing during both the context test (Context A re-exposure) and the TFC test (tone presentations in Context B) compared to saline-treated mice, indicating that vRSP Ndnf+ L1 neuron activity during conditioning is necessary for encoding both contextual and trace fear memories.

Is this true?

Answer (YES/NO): NO